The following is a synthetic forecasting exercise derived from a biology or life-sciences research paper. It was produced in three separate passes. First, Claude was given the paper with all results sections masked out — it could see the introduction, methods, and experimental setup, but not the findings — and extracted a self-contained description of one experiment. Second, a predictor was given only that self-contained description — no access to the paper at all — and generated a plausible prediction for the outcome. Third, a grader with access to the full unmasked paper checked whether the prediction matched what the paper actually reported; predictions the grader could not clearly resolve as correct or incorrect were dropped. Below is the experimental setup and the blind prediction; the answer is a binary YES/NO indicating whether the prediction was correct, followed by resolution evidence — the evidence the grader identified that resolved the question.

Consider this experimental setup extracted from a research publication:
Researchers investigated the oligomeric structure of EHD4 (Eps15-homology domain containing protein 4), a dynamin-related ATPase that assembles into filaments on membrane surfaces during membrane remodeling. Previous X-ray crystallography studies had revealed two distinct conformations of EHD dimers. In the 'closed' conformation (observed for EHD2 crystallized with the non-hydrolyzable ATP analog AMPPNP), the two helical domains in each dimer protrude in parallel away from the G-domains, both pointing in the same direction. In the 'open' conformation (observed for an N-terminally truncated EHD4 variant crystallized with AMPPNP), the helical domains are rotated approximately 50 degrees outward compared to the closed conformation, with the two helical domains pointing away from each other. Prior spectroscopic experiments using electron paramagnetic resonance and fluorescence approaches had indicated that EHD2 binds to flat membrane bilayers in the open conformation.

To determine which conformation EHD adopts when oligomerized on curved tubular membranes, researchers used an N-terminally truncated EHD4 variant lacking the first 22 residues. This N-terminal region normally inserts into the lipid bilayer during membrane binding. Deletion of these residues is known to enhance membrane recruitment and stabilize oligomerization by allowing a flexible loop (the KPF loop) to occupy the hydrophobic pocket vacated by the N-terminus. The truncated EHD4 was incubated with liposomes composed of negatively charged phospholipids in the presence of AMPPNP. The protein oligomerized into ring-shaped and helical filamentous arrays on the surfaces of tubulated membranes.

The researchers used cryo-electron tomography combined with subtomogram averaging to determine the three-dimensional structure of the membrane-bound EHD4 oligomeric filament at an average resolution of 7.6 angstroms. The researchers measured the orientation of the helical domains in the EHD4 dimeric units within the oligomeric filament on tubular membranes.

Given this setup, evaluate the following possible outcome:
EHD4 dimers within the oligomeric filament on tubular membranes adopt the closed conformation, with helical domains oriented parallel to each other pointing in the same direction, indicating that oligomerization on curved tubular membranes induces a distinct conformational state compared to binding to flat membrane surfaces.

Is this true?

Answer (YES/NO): YES